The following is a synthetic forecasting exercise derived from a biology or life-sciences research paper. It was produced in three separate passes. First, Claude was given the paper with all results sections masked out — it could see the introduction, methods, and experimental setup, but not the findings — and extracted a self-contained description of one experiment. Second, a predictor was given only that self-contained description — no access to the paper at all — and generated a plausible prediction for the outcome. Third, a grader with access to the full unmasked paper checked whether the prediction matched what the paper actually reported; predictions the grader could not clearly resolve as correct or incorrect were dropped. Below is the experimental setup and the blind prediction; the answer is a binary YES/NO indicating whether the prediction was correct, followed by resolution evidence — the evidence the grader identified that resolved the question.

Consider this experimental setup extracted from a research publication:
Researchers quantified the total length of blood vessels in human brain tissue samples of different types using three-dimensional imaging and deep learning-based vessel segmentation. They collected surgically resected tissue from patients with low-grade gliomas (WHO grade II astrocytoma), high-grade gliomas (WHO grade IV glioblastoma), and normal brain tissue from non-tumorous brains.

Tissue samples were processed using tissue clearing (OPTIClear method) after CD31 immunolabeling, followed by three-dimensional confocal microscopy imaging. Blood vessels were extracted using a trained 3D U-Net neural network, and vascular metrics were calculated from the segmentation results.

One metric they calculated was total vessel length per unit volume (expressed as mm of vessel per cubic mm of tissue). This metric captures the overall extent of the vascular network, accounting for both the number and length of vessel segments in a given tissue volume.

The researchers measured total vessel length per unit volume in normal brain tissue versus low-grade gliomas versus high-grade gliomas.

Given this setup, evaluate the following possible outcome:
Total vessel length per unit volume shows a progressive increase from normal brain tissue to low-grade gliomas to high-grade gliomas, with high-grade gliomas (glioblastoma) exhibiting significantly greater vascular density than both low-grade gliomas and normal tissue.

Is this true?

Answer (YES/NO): NO